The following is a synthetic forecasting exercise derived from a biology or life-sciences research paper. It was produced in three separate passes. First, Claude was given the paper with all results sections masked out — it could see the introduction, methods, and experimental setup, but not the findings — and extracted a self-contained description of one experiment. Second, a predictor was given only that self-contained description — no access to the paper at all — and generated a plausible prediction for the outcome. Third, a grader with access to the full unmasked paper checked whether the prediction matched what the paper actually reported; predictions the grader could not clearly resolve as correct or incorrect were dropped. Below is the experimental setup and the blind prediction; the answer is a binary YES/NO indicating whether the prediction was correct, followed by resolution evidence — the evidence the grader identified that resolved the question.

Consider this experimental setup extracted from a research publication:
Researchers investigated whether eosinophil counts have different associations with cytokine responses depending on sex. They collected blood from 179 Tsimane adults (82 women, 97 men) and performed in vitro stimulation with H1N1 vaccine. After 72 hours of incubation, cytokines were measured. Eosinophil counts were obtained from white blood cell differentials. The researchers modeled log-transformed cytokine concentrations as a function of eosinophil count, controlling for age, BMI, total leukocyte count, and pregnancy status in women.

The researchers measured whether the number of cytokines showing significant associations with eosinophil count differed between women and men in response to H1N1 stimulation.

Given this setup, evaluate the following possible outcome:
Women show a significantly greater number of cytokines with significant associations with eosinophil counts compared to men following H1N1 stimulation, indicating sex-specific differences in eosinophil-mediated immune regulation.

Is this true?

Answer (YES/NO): YES